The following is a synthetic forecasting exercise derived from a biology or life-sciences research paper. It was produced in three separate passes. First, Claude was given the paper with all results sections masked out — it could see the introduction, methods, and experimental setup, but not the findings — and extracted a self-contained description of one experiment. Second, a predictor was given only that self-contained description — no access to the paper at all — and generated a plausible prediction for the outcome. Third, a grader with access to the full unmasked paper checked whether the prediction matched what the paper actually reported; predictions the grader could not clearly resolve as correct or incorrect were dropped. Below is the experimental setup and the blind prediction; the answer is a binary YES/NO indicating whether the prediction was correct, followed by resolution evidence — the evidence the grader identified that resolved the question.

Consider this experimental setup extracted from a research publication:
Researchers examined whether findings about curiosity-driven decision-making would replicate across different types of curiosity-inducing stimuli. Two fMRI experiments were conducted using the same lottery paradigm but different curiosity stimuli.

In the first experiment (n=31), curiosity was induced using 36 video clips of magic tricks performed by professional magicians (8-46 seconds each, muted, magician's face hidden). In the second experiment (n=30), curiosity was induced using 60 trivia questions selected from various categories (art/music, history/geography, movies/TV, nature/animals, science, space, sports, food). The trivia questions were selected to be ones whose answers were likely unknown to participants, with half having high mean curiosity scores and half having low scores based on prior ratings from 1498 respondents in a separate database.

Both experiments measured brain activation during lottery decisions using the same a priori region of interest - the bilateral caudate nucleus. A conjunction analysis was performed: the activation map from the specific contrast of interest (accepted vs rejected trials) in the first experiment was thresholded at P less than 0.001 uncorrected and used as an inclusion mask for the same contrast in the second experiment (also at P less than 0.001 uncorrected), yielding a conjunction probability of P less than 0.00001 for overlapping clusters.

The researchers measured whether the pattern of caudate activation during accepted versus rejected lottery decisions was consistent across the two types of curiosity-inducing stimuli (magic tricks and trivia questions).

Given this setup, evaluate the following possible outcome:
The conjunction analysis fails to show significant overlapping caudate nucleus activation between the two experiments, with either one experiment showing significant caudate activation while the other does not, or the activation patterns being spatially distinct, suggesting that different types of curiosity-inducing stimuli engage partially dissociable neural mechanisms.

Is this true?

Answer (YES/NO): NO